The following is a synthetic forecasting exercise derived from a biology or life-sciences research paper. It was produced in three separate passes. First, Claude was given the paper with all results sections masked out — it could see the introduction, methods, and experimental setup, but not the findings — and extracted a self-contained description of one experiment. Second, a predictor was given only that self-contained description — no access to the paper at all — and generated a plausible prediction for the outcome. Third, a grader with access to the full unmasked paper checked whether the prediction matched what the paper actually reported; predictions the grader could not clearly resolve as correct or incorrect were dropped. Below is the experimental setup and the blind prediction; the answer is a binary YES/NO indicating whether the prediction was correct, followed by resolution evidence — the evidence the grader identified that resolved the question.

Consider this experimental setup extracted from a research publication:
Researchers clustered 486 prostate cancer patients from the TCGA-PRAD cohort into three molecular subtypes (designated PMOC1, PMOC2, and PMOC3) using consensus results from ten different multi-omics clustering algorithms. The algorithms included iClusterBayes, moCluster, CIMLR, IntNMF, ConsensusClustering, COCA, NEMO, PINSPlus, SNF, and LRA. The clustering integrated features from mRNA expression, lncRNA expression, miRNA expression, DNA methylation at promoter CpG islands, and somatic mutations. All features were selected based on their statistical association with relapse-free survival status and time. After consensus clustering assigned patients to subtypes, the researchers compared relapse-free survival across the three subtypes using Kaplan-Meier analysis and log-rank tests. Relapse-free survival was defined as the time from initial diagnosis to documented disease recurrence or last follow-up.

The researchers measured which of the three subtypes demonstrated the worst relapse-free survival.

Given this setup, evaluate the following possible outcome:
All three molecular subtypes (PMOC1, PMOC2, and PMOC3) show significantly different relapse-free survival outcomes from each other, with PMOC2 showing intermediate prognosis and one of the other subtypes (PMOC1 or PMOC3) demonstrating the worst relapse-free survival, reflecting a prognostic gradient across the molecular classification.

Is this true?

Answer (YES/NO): NO